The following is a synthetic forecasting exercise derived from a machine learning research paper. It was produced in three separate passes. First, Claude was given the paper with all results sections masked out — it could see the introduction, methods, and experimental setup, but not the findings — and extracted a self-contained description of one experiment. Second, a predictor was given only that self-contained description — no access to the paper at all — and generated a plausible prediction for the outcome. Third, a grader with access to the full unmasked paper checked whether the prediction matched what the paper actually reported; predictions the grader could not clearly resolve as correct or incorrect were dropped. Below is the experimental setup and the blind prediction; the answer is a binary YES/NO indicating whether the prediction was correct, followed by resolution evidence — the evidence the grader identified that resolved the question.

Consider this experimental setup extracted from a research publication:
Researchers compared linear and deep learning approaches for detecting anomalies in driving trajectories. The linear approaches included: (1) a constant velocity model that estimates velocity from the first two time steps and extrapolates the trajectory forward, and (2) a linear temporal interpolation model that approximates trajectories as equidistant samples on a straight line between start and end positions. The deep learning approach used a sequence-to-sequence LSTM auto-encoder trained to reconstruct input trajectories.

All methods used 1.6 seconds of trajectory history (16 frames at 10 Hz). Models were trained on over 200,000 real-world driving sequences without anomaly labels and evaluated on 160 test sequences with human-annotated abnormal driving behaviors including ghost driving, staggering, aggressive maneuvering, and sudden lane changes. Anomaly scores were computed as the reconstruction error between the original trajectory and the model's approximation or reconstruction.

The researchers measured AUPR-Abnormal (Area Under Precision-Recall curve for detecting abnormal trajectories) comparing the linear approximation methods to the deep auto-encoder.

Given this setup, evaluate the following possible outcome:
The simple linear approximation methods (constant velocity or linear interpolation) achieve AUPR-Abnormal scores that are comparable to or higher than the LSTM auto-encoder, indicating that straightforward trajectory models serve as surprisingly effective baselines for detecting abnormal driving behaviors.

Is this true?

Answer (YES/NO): NO